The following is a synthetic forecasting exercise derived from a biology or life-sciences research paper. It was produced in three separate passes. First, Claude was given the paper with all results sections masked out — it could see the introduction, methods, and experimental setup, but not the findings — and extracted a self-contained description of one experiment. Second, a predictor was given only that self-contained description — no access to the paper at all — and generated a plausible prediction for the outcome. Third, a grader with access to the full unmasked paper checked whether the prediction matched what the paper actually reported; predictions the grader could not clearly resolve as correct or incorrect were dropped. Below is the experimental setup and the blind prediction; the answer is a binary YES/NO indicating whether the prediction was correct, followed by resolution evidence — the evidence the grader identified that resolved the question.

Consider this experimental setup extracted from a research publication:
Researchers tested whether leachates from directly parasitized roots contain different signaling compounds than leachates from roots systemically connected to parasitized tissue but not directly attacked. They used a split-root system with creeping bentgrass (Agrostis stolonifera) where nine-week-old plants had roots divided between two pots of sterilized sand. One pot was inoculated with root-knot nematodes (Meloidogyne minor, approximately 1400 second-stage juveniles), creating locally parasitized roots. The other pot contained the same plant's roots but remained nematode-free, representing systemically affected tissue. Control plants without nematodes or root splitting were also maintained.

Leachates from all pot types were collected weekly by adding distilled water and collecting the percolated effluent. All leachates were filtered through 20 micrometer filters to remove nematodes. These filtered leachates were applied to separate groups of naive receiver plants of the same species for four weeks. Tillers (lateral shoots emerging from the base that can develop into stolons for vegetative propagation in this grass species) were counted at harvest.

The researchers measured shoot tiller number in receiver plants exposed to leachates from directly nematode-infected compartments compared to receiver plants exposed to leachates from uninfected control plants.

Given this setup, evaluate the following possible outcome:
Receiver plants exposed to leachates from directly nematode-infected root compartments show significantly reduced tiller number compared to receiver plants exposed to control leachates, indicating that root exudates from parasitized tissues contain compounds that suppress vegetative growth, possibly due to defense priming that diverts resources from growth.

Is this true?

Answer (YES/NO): NO